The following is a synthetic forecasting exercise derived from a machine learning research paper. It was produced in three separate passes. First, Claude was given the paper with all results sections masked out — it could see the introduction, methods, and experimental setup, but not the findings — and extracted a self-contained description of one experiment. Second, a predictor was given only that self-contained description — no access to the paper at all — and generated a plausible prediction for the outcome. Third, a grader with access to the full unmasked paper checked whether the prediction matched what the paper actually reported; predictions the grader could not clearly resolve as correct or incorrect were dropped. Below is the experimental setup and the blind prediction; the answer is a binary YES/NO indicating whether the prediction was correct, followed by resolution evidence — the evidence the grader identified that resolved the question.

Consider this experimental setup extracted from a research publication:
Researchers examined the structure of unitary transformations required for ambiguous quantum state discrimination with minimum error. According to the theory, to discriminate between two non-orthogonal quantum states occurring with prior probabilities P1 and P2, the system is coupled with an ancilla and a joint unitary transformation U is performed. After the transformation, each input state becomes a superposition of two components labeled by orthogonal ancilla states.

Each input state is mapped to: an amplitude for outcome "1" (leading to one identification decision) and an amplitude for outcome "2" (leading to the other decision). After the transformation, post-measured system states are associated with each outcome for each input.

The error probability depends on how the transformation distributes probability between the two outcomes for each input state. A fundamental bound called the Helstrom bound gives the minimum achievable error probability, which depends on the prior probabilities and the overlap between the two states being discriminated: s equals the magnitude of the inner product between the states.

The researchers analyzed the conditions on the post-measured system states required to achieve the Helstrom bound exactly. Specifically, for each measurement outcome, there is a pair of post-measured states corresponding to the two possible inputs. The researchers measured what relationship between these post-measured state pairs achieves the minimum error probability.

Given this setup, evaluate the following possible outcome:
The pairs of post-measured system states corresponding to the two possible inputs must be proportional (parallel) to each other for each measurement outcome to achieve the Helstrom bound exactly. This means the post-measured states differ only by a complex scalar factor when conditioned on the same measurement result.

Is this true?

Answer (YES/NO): YES